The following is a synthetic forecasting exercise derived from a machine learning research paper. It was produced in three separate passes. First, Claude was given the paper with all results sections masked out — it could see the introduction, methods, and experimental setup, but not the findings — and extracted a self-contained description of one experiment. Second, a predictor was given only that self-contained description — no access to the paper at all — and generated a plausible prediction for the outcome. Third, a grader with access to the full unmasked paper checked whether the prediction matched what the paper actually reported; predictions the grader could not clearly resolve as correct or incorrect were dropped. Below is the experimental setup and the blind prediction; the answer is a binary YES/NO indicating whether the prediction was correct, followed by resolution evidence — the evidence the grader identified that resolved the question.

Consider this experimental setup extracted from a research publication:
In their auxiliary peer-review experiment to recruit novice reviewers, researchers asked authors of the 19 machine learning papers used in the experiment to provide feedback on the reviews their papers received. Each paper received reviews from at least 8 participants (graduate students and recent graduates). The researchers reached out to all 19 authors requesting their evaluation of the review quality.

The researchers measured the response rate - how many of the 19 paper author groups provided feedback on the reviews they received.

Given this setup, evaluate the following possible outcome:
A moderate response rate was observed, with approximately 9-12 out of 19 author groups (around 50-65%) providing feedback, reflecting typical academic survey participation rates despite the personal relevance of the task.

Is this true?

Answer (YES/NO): NO